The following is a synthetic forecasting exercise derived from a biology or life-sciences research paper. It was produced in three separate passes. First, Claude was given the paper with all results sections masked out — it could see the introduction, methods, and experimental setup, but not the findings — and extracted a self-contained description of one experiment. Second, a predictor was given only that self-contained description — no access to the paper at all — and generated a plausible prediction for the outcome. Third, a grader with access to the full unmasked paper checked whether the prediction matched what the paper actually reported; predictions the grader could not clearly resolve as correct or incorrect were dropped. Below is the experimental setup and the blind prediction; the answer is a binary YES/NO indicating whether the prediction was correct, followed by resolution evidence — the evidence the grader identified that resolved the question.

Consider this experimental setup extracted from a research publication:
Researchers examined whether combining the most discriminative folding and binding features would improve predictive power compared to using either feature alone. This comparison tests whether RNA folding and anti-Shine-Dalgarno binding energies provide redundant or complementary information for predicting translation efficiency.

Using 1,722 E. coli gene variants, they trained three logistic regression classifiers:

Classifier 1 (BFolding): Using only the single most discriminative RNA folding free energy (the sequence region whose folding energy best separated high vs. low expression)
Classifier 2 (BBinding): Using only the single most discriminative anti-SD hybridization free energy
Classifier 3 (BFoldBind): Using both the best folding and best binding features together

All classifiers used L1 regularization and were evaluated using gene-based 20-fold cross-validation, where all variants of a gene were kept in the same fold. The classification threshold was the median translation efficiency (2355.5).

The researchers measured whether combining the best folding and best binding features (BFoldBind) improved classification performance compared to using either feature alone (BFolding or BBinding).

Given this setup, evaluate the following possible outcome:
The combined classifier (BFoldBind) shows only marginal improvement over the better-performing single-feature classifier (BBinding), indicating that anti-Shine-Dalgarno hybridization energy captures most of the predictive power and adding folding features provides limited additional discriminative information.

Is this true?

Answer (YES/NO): NO